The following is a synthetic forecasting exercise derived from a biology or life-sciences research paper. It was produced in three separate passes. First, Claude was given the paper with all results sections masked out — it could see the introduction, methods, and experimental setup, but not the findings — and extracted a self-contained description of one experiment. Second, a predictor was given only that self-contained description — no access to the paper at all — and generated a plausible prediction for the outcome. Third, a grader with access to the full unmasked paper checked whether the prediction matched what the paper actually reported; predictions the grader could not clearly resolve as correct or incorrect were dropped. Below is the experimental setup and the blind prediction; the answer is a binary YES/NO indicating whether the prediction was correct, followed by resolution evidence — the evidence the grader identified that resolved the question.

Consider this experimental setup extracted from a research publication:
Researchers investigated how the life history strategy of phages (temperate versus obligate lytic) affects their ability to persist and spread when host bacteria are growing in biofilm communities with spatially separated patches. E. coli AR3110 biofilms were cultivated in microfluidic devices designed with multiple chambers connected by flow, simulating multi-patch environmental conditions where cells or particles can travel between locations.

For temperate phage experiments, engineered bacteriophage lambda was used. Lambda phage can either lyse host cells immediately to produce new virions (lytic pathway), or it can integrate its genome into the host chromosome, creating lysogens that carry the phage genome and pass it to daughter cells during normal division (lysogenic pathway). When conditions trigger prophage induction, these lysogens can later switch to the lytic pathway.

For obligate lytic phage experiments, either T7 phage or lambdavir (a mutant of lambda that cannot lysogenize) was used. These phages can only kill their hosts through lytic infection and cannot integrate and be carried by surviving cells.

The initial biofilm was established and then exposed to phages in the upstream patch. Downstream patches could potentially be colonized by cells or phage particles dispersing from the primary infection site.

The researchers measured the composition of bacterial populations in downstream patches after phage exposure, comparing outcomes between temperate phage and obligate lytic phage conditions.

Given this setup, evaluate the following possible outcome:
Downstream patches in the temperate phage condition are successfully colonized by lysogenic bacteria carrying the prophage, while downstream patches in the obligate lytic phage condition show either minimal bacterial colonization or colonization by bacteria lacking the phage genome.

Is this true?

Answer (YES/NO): YES